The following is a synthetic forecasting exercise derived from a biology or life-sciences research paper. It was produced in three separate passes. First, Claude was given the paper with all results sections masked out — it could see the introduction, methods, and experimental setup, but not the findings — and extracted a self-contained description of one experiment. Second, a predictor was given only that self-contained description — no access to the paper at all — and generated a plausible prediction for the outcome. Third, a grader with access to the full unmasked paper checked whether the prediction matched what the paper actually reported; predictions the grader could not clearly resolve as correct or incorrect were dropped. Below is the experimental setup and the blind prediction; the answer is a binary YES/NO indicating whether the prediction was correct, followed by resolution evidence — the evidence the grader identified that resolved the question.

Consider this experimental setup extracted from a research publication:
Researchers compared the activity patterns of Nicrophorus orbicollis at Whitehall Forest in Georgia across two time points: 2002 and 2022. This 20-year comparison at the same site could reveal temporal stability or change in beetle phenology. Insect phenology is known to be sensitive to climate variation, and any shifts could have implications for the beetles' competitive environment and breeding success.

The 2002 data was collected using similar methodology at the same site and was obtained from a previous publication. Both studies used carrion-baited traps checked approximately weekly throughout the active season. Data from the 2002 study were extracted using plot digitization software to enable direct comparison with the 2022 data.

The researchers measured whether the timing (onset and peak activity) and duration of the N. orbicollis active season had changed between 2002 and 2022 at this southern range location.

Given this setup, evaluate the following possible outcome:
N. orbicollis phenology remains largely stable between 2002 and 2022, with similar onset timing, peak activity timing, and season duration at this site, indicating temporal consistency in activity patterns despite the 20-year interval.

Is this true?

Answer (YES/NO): NO